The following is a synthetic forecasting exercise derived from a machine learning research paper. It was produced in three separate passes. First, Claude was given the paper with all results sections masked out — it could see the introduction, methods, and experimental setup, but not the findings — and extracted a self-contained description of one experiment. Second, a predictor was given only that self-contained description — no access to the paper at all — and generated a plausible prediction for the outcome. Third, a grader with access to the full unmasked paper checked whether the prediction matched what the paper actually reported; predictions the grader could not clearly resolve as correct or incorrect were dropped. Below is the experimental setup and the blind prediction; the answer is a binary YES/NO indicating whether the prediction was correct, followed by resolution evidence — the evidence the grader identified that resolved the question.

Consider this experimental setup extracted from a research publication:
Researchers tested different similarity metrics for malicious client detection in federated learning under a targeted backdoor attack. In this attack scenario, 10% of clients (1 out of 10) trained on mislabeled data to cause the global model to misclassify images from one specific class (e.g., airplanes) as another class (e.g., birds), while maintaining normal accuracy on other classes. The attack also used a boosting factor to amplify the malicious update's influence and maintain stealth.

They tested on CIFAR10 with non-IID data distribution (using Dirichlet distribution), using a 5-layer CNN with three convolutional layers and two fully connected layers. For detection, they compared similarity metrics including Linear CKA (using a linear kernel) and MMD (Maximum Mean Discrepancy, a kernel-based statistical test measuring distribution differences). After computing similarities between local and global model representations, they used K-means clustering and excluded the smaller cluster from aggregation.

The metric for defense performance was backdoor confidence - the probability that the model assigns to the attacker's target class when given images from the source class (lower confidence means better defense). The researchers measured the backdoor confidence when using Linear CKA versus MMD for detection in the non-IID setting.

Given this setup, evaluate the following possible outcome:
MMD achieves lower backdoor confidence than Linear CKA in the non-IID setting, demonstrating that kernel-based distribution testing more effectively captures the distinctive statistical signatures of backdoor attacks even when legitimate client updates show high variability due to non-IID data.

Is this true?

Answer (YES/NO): YES